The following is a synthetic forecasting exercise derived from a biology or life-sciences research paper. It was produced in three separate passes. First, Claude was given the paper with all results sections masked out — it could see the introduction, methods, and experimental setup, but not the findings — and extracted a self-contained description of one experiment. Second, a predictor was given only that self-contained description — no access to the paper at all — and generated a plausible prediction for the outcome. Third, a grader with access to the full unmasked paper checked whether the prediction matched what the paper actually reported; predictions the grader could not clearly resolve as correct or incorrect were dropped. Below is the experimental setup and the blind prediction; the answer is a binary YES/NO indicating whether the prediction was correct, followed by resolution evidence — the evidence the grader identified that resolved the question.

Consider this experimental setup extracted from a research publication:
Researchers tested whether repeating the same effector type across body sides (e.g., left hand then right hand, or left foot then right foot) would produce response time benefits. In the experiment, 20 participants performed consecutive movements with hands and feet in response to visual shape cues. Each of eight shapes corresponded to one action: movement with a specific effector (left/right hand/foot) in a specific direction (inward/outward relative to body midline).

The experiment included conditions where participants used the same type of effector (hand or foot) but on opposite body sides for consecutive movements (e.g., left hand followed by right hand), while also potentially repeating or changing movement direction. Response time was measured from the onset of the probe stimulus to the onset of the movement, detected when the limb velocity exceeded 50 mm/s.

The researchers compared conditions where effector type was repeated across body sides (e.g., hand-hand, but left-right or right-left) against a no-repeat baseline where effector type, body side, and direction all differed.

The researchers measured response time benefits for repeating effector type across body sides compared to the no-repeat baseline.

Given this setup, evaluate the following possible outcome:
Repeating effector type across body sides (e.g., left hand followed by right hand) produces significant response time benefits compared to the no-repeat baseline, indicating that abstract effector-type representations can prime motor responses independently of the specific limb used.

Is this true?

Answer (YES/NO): NO